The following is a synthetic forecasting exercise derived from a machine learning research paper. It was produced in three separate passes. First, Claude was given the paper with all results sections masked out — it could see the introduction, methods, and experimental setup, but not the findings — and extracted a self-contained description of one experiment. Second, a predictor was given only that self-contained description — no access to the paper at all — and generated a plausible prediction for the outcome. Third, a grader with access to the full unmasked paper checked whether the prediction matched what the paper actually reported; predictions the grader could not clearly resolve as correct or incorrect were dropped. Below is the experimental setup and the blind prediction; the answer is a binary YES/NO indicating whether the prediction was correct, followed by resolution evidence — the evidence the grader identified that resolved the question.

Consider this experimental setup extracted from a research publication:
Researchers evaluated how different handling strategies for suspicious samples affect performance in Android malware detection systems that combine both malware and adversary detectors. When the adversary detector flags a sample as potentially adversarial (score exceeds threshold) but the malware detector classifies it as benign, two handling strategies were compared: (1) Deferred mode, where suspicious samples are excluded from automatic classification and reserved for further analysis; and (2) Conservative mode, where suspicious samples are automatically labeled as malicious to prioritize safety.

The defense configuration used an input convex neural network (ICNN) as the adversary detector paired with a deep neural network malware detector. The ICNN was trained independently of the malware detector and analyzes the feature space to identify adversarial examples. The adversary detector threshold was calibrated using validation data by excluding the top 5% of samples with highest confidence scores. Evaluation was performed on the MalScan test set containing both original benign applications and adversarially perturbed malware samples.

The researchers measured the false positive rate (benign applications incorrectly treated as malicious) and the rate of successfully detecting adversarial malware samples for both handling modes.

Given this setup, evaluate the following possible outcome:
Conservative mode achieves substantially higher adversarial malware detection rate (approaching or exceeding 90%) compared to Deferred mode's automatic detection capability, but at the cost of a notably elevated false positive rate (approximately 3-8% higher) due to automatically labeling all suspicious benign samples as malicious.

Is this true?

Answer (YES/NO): NO